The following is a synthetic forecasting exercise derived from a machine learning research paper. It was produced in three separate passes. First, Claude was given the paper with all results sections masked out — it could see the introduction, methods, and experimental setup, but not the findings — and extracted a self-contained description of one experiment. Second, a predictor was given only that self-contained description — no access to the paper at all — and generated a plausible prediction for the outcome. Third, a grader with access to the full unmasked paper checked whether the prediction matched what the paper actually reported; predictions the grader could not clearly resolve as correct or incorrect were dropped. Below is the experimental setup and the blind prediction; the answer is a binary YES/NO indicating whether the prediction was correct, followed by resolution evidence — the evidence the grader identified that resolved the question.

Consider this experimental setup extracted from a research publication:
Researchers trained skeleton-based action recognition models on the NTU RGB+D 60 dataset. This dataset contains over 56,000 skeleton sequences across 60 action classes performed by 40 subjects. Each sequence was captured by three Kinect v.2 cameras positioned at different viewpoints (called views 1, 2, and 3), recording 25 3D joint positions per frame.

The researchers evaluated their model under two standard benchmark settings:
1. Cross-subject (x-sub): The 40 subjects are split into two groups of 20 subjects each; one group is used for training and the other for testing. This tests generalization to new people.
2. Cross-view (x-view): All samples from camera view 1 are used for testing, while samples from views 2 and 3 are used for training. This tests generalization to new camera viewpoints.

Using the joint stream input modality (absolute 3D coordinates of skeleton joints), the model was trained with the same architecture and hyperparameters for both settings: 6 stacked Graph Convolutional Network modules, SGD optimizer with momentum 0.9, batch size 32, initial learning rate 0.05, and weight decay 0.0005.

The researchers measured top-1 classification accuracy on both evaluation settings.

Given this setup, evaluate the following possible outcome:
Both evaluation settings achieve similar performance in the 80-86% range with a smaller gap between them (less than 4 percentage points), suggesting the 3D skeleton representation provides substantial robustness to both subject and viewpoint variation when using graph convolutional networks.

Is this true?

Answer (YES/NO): NO